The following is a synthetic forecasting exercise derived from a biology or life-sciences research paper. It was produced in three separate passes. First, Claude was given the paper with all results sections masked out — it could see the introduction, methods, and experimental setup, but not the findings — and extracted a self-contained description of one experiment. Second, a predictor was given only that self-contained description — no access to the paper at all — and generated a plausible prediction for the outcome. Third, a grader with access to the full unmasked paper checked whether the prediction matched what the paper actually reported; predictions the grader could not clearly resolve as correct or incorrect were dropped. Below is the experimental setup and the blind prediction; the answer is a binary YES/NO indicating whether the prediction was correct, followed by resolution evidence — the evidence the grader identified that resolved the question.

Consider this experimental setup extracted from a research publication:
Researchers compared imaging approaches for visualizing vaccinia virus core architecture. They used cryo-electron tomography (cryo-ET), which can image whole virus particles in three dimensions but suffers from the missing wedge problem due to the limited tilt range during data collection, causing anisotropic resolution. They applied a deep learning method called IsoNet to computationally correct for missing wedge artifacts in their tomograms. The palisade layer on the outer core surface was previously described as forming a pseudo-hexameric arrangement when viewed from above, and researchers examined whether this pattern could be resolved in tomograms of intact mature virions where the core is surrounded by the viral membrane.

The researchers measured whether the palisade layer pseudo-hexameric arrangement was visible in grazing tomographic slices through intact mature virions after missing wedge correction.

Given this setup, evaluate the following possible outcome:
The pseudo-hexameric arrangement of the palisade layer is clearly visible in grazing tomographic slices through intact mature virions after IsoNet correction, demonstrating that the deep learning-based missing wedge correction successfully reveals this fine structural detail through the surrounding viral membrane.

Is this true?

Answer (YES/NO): YES